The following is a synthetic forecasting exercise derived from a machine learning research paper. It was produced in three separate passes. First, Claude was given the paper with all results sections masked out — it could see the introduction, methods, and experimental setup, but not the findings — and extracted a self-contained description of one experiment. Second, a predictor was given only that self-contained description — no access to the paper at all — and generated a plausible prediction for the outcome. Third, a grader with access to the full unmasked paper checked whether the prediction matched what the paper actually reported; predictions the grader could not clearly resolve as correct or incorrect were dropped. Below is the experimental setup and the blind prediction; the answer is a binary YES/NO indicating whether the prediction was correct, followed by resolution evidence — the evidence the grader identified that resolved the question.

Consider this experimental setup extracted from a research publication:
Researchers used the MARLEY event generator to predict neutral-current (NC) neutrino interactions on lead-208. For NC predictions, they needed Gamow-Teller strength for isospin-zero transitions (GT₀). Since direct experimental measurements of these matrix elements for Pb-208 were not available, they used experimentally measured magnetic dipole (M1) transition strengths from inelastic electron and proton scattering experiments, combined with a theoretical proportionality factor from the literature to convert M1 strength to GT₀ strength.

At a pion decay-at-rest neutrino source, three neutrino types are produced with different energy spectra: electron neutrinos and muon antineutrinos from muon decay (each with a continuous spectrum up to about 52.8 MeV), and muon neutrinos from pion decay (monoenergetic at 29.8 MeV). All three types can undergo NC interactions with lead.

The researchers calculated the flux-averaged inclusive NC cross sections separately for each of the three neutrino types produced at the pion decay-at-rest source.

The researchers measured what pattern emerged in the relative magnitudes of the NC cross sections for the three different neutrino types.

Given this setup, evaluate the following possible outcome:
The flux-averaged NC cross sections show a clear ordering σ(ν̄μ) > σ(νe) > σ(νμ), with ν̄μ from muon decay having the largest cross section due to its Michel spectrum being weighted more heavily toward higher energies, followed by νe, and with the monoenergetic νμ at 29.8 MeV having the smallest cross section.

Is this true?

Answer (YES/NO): YES